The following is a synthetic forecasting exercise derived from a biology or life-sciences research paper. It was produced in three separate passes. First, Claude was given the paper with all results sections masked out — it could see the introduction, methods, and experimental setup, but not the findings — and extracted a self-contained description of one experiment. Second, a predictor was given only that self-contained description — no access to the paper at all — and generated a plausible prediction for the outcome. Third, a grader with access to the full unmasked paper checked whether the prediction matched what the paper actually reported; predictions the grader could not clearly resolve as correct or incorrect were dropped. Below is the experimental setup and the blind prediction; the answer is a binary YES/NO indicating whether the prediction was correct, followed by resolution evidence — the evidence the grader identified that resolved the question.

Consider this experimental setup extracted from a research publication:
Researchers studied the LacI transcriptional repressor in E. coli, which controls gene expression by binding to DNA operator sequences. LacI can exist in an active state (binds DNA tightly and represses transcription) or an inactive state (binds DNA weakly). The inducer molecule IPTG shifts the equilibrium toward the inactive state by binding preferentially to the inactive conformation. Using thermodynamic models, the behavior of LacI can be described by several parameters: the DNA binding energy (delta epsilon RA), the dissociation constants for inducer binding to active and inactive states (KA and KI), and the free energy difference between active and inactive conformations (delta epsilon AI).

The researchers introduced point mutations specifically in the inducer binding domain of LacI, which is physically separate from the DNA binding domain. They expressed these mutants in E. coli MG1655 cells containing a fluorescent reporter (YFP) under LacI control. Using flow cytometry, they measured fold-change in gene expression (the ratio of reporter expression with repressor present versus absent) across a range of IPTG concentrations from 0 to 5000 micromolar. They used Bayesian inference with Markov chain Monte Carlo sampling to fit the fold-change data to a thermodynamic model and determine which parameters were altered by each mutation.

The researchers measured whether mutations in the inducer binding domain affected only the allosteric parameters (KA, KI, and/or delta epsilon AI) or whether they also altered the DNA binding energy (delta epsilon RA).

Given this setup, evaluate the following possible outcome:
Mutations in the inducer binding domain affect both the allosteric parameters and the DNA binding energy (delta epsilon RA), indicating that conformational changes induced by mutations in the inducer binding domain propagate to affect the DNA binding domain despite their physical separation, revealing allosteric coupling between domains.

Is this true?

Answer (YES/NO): NO